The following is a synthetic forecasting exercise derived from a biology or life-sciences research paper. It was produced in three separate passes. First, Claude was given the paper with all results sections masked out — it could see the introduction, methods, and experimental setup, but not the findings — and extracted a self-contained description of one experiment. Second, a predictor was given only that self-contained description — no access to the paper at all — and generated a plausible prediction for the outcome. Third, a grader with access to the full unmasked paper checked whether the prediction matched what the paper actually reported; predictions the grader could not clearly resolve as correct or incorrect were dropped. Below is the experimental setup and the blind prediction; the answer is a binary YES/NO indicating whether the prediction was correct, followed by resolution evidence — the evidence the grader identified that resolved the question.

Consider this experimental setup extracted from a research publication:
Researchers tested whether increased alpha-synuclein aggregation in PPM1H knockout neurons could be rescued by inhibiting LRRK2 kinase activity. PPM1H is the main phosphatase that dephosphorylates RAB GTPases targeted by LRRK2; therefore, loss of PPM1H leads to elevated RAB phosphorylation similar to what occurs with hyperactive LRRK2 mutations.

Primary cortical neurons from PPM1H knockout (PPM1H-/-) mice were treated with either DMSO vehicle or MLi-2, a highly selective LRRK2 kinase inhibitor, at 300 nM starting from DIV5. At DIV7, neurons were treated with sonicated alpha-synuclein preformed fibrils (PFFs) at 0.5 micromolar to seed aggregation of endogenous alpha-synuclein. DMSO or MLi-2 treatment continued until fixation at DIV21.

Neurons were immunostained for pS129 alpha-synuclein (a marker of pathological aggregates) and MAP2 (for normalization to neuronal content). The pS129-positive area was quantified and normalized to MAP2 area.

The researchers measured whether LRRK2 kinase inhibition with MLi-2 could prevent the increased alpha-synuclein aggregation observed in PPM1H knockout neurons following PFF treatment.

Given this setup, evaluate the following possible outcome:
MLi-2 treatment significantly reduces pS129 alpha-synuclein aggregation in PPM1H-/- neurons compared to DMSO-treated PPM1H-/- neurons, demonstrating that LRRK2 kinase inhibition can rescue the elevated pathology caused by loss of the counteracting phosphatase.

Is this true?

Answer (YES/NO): YES